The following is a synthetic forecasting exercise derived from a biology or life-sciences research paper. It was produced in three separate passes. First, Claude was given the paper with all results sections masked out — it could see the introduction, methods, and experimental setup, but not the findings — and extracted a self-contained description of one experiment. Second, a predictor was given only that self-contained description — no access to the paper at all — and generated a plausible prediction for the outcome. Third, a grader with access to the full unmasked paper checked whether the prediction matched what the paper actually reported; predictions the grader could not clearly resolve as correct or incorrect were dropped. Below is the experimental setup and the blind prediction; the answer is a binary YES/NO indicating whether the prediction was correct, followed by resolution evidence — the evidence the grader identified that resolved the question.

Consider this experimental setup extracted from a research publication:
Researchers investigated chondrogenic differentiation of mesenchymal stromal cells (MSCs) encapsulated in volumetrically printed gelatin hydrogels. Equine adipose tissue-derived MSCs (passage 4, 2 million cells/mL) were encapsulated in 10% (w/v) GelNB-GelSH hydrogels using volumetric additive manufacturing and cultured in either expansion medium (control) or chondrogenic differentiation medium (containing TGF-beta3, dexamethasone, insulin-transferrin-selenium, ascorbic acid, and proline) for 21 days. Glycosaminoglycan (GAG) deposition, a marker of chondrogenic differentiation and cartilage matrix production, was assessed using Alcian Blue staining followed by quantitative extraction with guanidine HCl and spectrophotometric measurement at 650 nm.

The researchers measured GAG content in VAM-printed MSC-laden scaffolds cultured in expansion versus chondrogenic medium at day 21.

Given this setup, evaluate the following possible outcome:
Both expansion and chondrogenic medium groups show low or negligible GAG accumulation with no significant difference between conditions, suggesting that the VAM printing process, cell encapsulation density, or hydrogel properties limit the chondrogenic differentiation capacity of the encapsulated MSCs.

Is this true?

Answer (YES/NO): NO